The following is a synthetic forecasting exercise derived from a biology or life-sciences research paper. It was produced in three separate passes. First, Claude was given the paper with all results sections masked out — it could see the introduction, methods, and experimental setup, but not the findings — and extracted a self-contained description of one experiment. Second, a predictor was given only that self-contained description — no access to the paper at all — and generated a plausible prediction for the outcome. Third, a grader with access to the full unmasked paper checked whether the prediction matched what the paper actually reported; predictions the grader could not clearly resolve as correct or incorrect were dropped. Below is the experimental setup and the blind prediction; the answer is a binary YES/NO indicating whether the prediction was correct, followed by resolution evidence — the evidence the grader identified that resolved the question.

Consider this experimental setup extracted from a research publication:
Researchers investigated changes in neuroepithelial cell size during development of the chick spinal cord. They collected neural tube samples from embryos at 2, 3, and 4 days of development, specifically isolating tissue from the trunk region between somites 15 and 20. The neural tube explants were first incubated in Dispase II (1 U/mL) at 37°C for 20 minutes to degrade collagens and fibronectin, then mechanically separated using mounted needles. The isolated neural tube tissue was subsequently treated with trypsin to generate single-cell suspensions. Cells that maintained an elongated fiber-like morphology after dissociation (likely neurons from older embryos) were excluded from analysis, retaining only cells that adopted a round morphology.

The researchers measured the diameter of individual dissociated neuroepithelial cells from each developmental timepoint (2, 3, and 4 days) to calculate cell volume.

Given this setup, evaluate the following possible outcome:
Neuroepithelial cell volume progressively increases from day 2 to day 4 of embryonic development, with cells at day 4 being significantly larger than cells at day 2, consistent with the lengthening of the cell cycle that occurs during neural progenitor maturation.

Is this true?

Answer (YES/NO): NO